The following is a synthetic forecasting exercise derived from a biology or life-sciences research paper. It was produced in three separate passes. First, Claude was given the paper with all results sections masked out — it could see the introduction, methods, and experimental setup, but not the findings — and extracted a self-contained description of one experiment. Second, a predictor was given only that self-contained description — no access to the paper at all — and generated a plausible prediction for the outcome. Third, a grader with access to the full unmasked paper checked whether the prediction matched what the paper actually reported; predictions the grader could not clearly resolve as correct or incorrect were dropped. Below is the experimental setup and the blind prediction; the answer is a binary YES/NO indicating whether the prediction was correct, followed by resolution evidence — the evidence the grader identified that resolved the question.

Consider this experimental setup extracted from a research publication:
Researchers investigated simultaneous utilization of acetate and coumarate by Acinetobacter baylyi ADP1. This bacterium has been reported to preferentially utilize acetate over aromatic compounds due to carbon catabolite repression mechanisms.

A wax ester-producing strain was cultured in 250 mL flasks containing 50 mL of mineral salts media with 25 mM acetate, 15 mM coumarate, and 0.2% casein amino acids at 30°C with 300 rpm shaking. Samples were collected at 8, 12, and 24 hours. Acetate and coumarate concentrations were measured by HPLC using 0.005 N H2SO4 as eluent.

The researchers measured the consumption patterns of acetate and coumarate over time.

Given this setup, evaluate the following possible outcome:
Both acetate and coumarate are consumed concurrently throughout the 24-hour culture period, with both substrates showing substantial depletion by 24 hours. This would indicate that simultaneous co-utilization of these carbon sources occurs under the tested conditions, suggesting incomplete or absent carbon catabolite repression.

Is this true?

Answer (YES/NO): YES